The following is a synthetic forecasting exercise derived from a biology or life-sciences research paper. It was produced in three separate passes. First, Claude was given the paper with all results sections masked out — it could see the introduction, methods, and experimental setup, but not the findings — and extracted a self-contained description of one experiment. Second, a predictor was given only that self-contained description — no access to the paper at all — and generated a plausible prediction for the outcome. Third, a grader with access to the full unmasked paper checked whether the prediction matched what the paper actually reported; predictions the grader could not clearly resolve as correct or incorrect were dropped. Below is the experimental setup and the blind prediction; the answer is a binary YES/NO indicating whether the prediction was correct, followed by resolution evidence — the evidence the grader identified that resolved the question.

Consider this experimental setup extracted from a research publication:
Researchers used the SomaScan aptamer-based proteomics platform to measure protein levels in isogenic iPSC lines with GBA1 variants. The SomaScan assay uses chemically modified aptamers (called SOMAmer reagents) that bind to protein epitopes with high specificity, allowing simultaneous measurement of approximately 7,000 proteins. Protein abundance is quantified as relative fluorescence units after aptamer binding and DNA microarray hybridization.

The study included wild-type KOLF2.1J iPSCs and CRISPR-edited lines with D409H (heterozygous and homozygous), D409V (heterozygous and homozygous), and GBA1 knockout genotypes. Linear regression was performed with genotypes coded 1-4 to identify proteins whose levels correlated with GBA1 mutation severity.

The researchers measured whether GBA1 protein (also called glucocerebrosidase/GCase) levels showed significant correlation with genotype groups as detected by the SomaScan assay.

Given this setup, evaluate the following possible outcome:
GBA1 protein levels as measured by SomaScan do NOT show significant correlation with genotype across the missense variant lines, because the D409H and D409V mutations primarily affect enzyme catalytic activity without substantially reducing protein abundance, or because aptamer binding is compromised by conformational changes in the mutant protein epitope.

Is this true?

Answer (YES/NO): NO